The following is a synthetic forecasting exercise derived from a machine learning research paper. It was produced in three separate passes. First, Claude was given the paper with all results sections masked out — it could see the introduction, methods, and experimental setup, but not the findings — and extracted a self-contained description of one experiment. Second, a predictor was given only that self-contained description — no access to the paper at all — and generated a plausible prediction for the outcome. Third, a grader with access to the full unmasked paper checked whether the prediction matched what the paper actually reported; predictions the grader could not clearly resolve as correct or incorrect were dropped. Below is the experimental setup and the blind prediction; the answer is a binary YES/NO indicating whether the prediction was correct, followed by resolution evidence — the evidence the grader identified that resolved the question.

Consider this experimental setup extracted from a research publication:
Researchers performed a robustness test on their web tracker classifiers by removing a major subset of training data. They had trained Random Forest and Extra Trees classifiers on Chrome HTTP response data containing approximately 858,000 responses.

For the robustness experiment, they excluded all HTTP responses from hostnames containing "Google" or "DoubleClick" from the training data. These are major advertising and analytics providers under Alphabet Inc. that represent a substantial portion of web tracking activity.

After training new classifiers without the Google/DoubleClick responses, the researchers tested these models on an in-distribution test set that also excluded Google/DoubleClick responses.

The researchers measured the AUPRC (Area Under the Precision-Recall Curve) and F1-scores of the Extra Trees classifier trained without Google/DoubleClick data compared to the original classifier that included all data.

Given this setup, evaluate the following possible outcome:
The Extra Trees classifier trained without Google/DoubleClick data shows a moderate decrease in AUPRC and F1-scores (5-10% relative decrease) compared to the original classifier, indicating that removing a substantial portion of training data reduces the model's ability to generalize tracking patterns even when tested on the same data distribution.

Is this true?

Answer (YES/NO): NO